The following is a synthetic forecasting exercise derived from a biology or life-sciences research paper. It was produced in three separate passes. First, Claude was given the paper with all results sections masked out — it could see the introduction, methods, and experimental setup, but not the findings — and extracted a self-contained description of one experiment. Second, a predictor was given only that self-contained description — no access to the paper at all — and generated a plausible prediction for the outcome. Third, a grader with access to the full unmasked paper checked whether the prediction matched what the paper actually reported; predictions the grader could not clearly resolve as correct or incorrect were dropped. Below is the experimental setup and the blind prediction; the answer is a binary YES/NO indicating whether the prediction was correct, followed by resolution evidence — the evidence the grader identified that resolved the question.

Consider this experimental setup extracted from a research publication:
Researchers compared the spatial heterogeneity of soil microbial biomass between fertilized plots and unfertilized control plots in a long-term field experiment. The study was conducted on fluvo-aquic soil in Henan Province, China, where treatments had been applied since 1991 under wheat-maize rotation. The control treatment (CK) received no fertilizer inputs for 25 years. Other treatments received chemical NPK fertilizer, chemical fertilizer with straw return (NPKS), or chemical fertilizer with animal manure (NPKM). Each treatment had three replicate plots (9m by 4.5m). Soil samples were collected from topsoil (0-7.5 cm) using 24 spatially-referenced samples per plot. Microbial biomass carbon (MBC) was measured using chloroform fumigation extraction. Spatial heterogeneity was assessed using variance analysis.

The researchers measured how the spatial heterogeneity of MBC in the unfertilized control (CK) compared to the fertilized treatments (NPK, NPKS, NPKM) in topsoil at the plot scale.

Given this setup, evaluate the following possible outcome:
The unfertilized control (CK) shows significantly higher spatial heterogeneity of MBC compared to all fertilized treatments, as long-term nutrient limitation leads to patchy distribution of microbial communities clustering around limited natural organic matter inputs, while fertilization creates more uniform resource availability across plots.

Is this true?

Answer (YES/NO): NO